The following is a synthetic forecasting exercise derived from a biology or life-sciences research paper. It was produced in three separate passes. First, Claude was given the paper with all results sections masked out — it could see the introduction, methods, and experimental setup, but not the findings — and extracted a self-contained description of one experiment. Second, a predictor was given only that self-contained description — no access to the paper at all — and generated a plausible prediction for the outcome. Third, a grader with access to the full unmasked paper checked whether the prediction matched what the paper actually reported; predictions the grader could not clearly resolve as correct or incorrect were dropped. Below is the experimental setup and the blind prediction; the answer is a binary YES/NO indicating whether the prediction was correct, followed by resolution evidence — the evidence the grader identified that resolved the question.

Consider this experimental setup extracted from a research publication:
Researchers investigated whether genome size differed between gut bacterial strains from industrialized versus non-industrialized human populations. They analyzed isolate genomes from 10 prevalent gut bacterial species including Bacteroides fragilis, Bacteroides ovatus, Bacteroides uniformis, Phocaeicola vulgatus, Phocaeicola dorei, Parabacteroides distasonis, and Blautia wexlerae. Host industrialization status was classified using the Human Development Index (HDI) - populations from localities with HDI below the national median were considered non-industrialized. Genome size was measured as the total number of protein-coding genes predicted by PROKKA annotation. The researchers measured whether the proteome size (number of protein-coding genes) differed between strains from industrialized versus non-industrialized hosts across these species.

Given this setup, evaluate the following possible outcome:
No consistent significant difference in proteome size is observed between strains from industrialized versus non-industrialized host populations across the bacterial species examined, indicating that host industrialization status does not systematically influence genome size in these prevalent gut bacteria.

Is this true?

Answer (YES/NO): NO